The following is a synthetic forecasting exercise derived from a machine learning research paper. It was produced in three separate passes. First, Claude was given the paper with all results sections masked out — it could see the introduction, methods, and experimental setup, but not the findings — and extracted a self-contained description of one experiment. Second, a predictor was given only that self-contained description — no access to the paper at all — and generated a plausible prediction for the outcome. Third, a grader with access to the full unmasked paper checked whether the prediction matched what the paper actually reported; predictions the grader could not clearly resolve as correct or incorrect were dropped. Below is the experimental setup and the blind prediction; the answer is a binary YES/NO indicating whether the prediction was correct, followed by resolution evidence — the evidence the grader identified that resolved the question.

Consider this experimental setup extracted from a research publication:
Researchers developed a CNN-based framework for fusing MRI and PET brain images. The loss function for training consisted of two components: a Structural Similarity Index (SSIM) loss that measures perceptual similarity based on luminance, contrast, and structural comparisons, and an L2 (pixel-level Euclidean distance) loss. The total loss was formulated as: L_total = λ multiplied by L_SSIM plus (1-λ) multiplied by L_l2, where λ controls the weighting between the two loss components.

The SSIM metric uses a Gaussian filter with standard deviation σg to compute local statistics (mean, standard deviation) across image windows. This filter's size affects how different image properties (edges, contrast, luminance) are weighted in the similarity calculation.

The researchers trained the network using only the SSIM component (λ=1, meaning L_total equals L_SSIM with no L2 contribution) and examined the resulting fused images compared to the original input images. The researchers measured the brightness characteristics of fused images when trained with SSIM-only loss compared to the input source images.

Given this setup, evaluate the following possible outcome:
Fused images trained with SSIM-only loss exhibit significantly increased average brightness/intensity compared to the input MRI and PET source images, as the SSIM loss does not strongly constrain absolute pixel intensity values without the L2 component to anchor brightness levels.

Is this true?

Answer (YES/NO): YES